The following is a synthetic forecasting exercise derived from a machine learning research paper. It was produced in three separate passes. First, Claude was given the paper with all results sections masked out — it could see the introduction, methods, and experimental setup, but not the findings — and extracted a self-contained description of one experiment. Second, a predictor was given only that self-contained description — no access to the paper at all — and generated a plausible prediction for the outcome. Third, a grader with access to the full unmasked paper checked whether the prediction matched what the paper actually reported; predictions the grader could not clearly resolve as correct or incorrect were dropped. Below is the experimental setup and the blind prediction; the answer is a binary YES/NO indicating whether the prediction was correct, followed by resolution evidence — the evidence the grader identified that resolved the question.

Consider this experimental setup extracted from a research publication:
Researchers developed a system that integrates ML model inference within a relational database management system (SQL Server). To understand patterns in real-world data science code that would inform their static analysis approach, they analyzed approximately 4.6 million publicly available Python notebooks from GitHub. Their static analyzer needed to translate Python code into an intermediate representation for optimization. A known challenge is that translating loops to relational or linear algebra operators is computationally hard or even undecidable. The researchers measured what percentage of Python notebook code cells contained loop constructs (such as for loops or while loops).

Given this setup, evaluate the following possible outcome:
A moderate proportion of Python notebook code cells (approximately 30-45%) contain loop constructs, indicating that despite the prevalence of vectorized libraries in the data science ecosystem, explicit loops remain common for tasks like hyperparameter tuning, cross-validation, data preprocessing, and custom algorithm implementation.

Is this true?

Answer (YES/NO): NO